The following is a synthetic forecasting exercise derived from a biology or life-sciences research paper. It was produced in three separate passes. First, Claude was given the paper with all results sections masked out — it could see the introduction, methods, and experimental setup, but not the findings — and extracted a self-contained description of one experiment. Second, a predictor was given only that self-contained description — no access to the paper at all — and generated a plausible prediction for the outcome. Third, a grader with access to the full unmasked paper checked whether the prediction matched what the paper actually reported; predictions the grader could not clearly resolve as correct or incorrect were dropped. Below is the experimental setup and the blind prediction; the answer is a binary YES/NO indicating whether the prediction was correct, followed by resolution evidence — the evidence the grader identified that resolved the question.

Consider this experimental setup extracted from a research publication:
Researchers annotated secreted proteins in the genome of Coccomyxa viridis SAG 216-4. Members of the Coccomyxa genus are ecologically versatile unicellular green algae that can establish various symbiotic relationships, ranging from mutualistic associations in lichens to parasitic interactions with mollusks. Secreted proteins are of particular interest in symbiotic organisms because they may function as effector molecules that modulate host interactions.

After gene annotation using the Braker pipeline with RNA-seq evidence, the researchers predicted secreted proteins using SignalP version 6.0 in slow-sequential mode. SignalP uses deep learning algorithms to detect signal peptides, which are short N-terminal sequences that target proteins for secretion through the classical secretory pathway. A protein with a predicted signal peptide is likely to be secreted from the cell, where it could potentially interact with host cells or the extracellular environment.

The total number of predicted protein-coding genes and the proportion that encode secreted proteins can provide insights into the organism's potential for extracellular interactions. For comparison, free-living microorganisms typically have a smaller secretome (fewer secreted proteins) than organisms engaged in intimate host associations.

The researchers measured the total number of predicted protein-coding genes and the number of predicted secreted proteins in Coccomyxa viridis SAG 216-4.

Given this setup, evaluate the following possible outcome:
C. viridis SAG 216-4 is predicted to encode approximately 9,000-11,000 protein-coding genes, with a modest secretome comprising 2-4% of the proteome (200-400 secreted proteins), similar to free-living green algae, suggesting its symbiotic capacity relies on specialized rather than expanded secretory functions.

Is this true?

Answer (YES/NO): NO